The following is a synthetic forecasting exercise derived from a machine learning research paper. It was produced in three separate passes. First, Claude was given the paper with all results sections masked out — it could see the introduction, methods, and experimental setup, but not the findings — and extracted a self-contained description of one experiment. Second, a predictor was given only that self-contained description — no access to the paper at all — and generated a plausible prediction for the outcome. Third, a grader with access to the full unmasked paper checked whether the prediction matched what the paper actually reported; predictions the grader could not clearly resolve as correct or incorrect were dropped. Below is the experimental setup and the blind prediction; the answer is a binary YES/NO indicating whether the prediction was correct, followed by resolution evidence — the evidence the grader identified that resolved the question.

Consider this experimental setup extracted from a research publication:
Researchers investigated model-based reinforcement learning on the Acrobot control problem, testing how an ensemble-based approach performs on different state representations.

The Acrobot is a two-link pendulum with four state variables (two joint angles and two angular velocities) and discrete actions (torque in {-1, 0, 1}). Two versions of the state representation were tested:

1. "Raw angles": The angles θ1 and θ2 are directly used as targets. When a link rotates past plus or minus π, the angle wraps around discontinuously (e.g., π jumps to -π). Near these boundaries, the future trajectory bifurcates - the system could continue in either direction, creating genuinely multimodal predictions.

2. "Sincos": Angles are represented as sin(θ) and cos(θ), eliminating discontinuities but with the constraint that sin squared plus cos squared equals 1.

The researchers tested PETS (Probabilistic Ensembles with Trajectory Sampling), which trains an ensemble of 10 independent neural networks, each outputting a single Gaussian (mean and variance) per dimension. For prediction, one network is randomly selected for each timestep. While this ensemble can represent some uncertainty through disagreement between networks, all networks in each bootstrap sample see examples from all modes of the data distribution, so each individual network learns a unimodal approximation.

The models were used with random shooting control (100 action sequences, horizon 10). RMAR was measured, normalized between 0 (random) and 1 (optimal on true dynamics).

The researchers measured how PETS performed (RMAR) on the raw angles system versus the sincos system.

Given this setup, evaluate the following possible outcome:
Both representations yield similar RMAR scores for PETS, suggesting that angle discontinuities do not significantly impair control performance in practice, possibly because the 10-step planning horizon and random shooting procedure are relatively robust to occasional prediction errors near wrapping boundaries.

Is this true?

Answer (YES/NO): NO